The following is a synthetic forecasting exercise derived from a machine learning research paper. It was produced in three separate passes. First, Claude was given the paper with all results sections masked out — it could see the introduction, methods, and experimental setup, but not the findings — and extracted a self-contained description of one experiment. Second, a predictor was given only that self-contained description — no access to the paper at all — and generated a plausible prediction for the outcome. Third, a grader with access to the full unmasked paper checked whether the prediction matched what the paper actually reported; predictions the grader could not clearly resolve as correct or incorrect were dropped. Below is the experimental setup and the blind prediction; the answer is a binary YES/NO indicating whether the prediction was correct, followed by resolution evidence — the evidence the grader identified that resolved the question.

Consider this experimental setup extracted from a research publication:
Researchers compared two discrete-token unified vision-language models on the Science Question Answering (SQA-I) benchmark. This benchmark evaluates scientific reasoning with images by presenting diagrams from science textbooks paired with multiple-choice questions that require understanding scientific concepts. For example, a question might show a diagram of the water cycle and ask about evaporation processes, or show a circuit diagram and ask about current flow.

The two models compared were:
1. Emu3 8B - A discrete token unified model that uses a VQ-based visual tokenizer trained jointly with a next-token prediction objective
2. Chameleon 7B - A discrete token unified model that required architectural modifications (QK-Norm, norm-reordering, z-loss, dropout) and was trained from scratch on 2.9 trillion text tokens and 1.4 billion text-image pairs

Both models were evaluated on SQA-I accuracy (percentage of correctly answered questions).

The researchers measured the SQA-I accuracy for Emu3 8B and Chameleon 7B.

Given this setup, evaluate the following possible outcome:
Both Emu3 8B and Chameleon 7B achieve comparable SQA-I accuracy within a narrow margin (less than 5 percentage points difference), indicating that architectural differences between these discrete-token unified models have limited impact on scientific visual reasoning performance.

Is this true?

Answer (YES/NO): NO